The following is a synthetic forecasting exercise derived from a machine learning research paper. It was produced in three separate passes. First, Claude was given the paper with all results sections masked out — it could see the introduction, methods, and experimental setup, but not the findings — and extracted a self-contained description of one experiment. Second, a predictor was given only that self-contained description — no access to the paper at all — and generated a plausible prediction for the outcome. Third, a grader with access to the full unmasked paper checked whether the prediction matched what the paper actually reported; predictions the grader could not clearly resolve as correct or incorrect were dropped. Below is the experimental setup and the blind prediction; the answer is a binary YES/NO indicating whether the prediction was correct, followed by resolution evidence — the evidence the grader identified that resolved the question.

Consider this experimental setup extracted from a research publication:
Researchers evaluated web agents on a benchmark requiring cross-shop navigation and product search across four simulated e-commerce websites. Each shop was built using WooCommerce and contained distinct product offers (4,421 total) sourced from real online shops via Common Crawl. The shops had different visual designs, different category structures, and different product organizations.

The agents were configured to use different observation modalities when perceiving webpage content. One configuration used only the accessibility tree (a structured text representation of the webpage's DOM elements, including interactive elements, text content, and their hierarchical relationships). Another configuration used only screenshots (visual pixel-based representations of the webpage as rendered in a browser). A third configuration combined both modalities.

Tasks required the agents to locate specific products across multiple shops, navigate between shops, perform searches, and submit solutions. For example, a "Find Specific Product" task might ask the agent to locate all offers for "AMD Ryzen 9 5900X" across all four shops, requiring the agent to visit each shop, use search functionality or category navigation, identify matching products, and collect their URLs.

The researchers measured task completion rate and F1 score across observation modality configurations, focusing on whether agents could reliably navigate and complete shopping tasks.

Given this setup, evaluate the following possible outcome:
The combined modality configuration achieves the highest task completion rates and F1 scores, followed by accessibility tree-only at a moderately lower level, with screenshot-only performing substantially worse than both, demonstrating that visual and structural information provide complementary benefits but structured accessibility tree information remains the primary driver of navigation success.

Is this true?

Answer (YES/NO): NO